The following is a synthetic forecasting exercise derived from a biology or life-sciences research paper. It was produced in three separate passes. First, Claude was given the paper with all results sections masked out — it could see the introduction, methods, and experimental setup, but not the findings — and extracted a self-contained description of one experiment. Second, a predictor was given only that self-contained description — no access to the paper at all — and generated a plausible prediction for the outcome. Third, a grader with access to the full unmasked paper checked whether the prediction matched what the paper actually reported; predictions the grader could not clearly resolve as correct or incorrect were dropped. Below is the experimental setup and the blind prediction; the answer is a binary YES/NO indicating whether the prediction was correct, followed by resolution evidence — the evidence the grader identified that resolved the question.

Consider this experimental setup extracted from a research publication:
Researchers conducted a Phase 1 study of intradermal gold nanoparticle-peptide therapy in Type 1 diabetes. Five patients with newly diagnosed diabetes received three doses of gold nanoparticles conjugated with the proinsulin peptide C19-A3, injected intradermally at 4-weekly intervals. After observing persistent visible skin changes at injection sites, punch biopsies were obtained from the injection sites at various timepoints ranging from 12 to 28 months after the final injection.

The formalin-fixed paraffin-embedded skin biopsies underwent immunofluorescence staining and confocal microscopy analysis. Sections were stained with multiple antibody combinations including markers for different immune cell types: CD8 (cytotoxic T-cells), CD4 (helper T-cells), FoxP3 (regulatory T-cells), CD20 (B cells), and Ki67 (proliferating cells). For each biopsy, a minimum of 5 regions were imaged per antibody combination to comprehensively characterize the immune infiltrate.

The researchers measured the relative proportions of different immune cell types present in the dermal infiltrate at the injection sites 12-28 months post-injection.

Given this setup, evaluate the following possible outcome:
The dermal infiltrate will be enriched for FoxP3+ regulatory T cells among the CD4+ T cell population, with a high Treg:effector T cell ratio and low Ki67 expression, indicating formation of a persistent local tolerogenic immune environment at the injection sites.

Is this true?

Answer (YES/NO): NO